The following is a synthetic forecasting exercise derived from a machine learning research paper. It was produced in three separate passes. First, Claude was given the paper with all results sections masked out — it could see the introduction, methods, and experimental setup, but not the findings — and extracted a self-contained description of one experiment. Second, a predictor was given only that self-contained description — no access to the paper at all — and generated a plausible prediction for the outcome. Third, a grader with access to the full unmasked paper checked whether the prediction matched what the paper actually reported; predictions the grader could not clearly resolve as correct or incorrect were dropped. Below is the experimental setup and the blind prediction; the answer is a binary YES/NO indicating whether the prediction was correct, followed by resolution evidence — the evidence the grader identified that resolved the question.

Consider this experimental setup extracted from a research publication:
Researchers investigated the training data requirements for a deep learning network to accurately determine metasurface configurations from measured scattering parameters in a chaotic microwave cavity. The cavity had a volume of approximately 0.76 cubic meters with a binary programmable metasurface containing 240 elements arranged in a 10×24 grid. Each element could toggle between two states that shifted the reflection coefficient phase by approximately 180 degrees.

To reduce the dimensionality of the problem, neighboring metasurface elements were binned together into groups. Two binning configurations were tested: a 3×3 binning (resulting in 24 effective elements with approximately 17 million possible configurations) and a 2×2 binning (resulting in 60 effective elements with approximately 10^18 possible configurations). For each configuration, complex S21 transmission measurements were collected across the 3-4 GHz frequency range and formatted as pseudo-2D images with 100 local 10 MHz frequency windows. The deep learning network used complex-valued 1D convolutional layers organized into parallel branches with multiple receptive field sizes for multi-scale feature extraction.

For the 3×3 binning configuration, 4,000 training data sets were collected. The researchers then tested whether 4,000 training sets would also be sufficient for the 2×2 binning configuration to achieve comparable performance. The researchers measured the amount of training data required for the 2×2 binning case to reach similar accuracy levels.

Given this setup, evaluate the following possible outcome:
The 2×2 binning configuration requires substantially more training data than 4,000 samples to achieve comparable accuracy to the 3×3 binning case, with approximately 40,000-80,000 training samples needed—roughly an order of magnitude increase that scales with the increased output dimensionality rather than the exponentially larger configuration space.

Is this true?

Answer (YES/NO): NO